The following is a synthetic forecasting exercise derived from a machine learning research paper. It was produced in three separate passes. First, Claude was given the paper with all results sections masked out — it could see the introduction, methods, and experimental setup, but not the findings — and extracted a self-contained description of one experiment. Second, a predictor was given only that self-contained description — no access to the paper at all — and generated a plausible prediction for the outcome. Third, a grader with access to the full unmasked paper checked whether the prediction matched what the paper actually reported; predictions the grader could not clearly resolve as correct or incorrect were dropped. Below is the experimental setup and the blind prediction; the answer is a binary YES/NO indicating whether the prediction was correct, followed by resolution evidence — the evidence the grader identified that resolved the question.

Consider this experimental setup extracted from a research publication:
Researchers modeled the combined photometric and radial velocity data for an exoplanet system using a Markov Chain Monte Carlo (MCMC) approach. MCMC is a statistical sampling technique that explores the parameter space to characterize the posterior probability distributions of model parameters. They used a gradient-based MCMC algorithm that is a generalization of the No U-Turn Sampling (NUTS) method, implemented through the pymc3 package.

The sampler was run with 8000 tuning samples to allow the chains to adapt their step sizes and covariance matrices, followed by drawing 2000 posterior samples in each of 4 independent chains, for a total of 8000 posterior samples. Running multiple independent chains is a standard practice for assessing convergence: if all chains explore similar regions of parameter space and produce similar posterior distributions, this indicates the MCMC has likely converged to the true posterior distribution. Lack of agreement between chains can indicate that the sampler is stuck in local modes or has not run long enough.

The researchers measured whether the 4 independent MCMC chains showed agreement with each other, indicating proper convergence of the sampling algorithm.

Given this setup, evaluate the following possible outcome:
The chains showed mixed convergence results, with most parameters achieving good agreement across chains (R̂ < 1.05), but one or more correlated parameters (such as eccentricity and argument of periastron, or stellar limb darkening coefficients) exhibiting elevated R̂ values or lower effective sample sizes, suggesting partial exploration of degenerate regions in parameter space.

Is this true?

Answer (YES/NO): NO